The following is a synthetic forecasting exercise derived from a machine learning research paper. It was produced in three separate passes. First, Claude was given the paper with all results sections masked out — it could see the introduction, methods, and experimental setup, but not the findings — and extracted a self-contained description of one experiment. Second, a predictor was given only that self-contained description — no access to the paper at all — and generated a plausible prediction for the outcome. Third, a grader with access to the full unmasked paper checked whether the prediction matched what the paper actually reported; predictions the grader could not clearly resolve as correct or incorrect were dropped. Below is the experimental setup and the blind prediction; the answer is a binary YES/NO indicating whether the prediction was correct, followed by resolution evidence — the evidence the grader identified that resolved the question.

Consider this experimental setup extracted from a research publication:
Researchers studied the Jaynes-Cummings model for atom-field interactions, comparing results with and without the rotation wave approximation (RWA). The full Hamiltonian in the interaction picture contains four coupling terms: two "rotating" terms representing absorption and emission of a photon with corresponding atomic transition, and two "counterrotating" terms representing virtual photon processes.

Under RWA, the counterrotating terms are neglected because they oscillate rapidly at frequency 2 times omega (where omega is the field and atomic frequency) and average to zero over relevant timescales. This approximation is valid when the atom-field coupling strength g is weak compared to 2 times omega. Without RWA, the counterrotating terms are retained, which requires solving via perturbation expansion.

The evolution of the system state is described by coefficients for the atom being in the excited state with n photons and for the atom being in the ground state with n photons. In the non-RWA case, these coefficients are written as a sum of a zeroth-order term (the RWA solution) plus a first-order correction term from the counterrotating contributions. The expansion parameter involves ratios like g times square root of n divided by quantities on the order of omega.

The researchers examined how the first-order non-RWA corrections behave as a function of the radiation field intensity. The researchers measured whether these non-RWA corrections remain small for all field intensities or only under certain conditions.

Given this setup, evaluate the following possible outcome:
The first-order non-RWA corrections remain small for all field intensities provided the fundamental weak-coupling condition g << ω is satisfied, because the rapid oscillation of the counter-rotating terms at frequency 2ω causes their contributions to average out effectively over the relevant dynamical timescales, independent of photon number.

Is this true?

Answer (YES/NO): NO